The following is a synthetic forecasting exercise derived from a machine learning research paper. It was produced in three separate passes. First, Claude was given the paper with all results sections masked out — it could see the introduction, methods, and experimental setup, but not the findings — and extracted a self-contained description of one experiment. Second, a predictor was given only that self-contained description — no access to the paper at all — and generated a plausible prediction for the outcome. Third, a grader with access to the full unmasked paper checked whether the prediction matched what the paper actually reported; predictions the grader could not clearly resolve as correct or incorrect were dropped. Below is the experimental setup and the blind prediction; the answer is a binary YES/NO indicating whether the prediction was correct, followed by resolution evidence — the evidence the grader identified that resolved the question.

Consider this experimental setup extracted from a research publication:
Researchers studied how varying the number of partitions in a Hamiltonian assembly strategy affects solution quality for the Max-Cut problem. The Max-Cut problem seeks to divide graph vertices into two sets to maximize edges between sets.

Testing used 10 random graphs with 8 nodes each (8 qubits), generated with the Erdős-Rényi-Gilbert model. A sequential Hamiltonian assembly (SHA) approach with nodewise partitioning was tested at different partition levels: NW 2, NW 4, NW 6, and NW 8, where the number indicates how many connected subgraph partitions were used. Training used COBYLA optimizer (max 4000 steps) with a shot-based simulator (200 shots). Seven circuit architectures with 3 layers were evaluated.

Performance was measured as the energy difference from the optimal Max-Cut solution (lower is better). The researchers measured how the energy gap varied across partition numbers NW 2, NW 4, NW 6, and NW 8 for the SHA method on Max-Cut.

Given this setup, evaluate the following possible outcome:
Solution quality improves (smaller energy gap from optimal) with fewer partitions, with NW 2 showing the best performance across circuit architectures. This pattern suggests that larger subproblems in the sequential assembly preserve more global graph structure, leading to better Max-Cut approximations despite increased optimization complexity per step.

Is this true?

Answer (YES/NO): NO